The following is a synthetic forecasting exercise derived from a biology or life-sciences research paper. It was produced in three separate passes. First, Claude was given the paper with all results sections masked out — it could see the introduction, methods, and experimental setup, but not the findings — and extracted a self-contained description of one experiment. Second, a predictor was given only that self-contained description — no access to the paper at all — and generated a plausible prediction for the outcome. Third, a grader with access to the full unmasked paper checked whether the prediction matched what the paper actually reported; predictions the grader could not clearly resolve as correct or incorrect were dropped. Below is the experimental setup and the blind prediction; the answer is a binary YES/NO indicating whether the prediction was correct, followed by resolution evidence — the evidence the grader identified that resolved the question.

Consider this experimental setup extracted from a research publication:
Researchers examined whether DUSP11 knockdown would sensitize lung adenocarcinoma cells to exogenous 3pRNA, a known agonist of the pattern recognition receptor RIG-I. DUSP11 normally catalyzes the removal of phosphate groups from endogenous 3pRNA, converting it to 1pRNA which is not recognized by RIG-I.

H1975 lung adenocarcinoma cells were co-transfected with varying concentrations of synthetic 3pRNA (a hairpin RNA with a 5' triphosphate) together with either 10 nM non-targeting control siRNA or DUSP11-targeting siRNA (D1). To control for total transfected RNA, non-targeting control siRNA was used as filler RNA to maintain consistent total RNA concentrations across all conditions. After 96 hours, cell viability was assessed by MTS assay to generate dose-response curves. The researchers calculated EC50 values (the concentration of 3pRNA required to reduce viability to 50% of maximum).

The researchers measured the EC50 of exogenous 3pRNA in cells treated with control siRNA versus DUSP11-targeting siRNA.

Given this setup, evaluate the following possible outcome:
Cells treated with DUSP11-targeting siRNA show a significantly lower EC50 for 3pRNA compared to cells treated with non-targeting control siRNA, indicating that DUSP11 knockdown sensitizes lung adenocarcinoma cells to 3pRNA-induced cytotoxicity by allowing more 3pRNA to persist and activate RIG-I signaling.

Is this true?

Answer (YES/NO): YES